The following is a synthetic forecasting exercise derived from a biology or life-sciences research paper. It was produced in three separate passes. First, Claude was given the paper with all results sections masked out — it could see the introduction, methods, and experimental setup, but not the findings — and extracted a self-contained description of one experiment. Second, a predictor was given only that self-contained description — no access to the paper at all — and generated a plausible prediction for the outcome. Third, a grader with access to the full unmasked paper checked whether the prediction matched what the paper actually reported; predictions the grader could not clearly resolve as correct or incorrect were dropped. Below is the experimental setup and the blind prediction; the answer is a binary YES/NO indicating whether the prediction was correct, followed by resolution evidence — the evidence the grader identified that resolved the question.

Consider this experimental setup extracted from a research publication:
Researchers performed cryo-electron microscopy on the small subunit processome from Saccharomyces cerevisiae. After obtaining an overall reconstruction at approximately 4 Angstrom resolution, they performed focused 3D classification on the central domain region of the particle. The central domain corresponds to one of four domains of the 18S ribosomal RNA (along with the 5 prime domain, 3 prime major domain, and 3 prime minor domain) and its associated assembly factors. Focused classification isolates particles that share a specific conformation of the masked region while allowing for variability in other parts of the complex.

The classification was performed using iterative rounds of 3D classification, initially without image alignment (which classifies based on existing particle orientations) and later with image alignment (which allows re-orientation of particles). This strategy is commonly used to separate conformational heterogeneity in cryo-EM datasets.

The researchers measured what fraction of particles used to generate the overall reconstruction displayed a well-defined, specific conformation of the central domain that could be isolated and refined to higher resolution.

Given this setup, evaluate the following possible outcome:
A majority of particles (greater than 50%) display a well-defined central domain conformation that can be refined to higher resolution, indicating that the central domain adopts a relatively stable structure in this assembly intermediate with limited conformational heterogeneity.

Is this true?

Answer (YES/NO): NO